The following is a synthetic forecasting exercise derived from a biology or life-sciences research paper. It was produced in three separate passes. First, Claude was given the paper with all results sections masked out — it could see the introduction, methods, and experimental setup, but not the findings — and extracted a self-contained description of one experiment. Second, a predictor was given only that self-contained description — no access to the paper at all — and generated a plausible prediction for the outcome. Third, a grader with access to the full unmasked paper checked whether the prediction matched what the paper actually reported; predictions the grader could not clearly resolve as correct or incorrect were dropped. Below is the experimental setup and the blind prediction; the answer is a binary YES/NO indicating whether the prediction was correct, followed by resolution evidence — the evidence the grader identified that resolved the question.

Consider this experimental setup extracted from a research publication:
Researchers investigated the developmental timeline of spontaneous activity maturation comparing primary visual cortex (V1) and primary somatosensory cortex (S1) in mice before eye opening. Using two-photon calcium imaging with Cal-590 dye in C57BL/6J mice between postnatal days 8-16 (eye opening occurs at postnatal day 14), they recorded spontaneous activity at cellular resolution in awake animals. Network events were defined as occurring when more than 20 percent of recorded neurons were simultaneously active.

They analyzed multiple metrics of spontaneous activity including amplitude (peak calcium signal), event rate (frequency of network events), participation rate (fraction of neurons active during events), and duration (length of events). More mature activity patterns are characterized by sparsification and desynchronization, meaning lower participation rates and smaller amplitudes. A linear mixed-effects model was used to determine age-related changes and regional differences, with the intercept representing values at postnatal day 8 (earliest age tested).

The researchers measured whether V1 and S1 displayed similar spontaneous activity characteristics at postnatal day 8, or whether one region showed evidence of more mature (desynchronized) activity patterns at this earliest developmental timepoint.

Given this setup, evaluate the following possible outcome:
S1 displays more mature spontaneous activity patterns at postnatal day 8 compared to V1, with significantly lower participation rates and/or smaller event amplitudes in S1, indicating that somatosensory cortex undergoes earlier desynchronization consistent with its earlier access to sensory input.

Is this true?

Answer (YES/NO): YES